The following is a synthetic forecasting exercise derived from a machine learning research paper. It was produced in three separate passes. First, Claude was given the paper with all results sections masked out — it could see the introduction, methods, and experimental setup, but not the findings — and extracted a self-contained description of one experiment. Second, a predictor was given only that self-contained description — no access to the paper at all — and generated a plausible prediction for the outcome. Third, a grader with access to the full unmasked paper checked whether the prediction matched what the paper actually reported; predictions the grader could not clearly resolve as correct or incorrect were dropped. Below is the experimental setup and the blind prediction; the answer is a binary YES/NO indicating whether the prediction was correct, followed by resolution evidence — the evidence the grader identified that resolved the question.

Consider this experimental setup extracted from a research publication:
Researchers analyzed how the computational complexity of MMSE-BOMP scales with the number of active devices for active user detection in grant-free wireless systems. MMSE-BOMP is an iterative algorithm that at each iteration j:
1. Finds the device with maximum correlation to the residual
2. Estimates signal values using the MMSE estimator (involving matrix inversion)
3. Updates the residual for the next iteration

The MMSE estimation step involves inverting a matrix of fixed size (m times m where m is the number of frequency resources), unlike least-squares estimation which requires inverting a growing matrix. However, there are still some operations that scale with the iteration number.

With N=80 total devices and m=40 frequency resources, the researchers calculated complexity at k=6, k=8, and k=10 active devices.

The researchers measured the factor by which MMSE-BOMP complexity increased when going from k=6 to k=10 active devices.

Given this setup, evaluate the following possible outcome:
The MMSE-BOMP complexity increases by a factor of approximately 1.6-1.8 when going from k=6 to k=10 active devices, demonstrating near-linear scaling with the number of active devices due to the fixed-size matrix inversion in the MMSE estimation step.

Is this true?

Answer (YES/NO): NO